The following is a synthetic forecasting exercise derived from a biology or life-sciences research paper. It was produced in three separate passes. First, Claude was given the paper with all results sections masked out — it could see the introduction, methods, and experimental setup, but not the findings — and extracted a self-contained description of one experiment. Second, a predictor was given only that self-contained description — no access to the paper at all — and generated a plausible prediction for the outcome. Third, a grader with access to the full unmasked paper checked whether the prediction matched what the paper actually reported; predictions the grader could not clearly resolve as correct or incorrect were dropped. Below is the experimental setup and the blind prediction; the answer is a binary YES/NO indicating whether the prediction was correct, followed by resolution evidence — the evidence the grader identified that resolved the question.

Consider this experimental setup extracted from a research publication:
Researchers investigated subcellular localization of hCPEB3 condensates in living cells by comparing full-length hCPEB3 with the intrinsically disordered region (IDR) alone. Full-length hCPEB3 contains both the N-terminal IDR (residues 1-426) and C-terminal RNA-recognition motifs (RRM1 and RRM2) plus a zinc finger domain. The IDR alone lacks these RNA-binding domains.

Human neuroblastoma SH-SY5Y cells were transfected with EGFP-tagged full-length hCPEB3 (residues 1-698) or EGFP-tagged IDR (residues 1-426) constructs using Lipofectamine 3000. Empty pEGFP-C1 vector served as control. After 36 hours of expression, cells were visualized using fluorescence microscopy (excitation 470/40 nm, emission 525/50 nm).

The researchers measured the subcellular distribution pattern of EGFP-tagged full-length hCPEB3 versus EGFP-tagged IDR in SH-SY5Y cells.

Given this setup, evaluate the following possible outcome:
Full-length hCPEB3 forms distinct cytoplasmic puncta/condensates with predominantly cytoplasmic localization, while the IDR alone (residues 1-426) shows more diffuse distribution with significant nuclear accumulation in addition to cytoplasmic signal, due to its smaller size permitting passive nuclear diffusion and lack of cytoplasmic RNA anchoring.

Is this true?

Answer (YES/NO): NO